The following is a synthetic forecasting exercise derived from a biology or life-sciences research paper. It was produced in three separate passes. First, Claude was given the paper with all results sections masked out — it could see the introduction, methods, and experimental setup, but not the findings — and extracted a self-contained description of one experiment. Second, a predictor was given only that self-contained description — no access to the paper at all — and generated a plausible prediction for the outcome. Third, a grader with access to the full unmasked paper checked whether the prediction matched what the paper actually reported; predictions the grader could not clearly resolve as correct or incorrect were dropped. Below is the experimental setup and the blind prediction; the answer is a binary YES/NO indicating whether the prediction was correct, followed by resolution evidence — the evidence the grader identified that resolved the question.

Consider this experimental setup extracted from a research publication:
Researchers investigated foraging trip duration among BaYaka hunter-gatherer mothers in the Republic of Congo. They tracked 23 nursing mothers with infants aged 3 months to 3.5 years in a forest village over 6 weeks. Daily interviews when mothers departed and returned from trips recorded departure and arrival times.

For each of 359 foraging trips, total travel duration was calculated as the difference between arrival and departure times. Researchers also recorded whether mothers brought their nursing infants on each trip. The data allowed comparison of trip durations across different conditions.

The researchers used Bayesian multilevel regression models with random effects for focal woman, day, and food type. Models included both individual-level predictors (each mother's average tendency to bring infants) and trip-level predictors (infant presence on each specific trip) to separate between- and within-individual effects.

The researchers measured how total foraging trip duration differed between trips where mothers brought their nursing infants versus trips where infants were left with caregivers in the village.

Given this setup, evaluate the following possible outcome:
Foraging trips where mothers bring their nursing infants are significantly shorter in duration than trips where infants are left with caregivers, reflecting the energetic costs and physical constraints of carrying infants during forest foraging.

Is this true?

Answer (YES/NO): NO